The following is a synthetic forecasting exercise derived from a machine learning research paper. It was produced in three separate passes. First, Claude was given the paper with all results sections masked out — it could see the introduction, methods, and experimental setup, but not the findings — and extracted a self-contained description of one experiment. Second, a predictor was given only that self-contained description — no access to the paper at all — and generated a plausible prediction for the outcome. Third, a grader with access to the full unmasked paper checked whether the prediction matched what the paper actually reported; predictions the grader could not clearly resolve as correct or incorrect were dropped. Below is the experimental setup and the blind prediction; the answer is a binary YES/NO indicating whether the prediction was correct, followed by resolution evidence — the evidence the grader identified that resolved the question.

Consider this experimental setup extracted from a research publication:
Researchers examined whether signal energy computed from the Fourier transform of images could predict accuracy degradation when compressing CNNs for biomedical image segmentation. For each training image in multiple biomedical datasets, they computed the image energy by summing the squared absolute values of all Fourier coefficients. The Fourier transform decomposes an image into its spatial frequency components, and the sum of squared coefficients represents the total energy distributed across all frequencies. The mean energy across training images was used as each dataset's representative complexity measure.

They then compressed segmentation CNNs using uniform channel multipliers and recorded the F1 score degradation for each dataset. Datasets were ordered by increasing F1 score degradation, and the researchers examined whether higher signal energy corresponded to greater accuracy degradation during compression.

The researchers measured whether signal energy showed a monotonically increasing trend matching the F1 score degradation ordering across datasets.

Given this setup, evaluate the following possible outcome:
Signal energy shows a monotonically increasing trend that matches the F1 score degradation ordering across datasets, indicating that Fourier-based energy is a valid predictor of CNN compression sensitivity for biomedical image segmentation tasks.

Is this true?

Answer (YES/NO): NO